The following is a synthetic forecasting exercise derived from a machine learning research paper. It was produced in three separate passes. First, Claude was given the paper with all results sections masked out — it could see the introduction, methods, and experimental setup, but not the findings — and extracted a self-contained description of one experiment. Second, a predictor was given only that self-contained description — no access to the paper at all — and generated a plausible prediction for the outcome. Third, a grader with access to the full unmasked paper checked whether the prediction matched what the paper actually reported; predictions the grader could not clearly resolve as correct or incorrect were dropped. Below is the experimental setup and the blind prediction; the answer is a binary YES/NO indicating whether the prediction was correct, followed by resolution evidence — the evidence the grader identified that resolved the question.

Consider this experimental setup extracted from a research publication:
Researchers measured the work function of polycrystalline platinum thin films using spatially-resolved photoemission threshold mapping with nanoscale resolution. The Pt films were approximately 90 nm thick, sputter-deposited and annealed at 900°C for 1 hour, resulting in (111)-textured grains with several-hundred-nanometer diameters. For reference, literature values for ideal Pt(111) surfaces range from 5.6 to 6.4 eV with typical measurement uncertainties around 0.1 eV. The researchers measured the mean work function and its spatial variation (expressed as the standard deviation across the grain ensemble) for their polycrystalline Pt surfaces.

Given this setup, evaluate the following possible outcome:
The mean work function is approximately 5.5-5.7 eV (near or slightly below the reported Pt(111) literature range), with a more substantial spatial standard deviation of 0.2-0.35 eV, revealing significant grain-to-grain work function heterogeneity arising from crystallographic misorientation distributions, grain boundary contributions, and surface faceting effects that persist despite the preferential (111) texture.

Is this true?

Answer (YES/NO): NO